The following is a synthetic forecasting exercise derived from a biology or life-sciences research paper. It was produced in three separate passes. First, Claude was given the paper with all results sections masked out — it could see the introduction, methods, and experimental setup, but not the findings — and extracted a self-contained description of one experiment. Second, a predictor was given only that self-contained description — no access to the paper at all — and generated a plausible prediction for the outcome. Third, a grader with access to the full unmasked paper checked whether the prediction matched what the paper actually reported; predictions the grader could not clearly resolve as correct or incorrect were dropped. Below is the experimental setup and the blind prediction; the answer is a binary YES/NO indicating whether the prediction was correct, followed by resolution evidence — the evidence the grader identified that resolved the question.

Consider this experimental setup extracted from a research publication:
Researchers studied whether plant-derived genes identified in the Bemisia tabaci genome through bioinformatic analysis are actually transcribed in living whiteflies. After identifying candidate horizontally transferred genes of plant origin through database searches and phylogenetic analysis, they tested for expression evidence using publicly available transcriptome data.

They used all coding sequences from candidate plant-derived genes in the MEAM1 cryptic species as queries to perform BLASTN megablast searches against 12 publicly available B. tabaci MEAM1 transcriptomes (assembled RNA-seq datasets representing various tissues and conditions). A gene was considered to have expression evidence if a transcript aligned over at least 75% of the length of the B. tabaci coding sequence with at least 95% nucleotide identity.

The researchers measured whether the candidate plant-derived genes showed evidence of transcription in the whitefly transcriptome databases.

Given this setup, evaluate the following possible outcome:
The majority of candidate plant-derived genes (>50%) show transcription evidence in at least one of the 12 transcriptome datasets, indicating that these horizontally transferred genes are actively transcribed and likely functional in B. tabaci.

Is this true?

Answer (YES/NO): YES